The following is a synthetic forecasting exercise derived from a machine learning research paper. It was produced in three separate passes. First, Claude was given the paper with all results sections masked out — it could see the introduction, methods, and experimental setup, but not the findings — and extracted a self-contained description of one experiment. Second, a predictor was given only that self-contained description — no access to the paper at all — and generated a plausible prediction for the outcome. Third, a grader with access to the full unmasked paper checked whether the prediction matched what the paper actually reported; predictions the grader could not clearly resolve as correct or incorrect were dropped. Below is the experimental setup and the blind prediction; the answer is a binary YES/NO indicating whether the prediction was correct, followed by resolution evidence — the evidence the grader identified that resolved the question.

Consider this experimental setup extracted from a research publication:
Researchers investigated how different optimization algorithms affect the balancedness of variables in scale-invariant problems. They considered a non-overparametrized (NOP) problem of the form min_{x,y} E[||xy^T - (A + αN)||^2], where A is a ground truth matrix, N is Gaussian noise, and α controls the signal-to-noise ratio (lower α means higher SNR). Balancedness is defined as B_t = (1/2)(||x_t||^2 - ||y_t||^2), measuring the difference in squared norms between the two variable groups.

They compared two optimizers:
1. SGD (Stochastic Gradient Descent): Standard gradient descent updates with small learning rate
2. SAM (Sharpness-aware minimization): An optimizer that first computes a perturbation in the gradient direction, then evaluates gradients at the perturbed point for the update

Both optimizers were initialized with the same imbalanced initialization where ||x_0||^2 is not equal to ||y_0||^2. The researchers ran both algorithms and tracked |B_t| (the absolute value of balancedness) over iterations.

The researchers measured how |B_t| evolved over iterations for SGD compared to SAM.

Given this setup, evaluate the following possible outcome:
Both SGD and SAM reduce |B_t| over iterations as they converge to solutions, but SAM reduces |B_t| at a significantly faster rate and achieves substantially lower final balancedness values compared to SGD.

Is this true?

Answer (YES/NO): NO